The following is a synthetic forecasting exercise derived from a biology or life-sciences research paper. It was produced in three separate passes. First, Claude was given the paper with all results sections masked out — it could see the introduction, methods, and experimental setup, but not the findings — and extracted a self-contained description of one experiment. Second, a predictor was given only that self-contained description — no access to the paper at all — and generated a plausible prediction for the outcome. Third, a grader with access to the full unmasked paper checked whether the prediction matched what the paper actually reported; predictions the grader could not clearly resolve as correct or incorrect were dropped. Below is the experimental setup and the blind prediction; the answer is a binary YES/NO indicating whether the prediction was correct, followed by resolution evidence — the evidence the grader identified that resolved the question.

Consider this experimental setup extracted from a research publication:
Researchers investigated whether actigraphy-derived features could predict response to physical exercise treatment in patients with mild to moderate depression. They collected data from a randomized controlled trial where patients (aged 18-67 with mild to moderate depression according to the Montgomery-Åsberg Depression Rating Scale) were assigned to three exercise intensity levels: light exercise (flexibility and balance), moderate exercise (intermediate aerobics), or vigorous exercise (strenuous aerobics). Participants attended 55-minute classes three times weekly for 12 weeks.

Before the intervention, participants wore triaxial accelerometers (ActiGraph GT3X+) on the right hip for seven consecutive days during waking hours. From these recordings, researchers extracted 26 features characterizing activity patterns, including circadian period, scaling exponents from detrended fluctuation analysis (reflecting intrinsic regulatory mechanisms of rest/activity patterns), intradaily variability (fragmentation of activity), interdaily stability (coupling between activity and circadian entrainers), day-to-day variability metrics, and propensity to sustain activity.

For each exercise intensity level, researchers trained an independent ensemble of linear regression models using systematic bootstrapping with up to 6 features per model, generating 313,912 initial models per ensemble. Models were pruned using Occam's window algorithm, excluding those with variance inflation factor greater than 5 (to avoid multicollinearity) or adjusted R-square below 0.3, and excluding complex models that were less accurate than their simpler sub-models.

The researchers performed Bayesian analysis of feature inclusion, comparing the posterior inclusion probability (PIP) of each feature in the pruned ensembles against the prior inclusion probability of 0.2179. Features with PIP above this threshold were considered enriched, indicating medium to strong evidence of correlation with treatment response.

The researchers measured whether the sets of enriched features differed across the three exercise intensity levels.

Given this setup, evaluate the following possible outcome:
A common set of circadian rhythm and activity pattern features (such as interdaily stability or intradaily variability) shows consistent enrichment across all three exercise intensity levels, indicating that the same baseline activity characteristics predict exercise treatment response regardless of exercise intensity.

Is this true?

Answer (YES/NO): NO